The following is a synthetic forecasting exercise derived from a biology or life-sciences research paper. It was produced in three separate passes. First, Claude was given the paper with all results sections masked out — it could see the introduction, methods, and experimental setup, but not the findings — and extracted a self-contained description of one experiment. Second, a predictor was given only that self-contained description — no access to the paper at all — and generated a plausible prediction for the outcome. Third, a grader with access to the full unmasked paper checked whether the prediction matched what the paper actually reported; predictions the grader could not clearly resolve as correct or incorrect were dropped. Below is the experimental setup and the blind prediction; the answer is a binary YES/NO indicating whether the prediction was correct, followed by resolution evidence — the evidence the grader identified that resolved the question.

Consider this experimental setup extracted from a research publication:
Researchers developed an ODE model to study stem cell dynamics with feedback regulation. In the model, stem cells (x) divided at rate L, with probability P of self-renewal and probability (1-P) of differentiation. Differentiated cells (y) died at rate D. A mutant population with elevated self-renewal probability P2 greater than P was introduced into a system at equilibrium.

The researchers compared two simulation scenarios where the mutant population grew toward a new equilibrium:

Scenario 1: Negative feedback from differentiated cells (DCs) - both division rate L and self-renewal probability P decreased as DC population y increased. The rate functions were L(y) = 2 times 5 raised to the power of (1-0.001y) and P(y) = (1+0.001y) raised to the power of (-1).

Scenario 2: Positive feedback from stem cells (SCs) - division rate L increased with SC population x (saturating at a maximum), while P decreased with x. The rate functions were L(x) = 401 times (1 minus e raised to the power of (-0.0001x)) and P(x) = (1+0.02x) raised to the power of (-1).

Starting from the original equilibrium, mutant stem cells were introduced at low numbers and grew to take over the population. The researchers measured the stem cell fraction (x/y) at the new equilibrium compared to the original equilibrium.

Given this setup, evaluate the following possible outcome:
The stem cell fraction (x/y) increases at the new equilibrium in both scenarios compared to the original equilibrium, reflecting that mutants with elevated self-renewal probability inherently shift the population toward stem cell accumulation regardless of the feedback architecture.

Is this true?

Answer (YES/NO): NO